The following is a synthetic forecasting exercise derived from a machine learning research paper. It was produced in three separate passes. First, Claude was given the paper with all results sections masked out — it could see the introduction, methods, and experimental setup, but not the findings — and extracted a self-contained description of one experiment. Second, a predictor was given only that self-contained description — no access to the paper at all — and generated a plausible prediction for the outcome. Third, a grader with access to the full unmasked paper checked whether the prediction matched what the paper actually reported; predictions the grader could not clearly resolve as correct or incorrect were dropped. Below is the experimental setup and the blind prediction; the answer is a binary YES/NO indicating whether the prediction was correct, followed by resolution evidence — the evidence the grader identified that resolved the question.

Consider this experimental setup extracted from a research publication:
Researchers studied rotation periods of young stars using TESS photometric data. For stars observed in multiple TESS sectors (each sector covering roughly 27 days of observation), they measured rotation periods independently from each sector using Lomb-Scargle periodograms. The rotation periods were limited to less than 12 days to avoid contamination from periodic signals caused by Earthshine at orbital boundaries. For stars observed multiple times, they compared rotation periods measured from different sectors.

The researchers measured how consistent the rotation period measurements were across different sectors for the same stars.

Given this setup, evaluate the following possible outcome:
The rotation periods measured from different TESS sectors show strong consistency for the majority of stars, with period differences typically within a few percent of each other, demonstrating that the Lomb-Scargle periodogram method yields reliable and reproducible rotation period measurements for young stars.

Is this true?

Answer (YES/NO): YES